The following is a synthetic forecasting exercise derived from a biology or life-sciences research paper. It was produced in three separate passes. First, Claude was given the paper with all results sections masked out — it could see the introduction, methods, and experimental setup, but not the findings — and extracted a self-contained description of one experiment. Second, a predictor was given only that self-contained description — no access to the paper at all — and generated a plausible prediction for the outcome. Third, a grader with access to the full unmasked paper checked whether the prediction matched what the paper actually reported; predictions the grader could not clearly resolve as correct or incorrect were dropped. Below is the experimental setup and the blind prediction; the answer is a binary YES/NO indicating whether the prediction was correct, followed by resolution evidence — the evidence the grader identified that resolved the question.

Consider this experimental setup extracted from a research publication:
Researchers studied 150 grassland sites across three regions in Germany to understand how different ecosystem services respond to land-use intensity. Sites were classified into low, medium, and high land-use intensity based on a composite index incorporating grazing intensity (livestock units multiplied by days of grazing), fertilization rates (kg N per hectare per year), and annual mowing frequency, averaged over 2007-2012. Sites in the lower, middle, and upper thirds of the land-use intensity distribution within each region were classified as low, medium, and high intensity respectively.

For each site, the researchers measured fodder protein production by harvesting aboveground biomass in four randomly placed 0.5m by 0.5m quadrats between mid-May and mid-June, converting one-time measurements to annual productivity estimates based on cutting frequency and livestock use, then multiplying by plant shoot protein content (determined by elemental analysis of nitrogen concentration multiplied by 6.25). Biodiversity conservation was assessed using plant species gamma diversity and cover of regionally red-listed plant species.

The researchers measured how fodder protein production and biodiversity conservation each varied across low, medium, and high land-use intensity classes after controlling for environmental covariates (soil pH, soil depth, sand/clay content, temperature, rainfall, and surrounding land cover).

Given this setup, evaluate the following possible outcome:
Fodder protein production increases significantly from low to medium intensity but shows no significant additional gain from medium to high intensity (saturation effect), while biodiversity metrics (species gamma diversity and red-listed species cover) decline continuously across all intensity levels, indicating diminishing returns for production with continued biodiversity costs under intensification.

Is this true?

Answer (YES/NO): NO